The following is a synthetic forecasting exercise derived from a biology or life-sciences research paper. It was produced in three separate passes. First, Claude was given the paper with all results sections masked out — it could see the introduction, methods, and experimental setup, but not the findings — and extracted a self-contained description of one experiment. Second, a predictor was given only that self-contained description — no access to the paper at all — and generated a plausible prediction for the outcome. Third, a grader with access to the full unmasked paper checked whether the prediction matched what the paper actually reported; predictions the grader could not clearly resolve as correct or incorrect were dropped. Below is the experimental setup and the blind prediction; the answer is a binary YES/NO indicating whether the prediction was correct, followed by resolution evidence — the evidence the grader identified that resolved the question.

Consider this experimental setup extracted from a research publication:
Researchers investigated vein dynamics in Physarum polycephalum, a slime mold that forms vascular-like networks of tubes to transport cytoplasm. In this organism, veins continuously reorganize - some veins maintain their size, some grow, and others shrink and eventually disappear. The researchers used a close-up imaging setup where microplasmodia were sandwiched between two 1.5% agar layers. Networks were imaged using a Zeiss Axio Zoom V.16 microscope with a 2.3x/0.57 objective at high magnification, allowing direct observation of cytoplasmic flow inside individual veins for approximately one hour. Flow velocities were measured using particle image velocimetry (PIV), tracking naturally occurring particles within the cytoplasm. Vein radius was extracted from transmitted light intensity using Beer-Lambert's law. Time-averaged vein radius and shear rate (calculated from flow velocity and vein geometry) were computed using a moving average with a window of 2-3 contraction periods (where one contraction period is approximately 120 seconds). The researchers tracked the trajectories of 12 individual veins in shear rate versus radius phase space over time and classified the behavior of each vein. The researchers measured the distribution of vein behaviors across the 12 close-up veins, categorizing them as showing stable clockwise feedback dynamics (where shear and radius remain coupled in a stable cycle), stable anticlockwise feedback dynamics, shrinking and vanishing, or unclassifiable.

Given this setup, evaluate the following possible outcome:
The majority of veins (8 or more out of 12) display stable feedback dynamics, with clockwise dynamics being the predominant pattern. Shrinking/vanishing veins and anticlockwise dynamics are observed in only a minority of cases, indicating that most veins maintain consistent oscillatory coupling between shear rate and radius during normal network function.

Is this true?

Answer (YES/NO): NO